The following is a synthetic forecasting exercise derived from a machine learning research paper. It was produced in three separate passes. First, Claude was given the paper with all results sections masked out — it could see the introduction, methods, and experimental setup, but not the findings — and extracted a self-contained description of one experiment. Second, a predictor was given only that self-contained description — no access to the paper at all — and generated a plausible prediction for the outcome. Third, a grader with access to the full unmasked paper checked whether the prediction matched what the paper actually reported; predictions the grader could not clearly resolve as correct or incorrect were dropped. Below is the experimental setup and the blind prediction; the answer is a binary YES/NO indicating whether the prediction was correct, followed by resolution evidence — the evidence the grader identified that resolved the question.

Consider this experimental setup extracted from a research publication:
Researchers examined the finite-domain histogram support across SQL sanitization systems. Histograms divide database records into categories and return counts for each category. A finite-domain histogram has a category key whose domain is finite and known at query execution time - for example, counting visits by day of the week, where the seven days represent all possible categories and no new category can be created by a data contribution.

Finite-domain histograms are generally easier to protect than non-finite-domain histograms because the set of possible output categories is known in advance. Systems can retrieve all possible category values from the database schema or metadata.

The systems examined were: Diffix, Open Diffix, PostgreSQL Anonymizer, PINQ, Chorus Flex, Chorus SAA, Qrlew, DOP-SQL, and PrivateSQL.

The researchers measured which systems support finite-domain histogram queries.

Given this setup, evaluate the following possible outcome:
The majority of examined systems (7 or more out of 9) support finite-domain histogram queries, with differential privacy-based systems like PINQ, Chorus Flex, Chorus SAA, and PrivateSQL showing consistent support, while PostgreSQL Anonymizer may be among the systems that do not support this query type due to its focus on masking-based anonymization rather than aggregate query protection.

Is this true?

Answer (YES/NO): NO